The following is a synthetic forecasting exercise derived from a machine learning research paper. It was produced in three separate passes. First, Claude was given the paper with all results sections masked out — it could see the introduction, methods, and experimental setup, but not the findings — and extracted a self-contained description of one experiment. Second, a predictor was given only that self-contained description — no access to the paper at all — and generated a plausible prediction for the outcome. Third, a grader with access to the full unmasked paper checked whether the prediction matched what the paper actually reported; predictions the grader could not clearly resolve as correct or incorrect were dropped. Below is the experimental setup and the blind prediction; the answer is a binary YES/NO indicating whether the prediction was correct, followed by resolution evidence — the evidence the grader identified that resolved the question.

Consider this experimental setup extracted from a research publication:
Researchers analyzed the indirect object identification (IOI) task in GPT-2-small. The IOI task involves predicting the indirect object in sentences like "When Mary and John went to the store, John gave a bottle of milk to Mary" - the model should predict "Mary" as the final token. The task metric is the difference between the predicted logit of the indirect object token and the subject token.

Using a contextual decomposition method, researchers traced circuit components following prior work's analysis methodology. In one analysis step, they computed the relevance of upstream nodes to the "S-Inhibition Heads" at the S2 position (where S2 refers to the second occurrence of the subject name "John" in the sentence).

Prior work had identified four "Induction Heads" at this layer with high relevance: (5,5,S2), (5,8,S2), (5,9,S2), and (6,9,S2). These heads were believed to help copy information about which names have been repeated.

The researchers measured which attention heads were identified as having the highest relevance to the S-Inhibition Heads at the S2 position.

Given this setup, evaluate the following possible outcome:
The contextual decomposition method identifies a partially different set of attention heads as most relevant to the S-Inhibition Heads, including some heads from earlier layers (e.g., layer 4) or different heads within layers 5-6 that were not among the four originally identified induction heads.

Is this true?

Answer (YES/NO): YES